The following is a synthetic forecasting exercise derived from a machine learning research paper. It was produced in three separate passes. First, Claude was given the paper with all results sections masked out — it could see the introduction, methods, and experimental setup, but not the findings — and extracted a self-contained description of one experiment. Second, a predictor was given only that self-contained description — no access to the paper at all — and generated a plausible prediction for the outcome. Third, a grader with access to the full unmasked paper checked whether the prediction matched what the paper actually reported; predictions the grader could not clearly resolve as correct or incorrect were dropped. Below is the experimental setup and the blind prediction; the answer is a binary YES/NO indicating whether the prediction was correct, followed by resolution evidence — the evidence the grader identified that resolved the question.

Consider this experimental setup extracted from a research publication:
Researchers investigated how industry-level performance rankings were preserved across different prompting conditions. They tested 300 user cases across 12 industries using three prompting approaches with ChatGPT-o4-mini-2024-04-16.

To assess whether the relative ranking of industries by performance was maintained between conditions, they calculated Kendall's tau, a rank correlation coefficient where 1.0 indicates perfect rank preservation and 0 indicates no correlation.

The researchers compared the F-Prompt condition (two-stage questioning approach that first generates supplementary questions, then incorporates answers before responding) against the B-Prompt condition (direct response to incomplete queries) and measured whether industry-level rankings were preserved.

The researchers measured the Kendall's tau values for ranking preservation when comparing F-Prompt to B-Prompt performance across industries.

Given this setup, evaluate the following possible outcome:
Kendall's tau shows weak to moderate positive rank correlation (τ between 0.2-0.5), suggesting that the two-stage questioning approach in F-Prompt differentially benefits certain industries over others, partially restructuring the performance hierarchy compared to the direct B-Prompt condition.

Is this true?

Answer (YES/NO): NO